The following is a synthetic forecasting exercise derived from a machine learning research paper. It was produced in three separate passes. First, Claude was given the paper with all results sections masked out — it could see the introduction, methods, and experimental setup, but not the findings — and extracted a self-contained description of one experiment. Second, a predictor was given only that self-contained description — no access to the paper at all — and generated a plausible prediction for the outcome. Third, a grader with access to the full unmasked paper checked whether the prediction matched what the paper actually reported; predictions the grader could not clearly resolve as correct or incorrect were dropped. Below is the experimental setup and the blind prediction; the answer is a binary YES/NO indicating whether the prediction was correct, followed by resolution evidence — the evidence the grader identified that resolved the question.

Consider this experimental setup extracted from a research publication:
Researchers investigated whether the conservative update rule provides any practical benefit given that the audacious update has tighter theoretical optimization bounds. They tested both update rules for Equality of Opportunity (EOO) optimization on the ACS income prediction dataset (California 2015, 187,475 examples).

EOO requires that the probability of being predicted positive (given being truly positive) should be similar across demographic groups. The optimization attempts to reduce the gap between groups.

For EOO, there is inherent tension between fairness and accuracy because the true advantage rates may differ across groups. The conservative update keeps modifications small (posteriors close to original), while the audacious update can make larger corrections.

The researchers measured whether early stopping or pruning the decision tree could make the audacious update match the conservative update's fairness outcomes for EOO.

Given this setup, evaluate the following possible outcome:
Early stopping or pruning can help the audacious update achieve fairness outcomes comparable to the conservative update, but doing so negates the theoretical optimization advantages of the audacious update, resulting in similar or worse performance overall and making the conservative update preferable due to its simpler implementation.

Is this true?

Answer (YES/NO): NO